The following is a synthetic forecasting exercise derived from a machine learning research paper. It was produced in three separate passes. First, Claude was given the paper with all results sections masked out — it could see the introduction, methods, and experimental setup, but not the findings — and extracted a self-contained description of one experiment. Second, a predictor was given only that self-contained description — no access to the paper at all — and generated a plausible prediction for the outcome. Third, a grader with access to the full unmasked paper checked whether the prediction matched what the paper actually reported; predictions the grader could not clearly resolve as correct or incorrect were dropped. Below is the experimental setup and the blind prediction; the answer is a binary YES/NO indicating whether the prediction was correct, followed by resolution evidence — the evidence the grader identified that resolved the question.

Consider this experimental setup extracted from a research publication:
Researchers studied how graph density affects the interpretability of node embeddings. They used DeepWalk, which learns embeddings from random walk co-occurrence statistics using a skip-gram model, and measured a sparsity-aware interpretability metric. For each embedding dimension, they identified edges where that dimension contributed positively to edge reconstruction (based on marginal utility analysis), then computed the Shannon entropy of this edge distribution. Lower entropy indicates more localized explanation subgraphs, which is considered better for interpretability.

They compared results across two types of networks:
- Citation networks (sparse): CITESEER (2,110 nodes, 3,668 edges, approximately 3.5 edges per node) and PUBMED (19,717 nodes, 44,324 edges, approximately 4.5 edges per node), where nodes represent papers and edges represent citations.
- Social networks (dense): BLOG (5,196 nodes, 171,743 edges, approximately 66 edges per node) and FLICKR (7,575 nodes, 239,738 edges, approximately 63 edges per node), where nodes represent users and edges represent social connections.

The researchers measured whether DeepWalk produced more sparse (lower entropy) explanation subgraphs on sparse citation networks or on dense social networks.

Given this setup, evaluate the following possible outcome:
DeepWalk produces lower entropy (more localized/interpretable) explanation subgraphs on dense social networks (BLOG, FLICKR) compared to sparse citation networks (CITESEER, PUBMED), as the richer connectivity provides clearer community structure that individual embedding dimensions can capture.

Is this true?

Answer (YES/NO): NO